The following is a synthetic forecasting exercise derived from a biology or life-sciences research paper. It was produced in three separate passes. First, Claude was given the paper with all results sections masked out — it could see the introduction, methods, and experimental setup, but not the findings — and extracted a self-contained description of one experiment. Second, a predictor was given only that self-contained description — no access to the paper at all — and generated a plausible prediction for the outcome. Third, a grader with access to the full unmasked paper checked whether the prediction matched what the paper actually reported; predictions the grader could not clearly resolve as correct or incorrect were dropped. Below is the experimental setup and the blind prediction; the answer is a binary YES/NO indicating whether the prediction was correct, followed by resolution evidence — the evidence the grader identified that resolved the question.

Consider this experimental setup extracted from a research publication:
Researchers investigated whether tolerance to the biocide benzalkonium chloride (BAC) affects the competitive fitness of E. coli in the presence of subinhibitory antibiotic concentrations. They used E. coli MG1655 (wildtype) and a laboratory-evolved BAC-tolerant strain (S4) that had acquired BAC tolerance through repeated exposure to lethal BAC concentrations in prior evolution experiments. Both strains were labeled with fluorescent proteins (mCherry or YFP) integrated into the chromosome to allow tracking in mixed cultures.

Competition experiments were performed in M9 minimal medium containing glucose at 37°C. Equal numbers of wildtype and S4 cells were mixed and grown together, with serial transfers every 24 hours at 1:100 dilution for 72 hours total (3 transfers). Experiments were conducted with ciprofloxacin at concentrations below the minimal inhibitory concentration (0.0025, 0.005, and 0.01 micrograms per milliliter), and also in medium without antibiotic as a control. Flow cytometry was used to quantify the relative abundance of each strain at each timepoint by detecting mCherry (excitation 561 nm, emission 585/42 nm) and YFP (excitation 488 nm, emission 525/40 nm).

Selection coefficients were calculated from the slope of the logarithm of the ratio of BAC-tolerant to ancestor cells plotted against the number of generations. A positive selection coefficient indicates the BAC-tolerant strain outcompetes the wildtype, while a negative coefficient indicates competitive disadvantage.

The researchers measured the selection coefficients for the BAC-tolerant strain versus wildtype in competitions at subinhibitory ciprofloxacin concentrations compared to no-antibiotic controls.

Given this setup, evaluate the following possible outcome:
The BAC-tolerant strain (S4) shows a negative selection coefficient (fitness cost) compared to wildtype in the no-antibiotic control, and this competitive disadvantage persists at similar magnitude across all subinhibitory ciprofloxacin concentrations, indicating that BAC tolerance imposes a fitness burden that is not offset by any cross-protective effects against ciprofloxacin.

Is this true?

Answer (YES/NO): NO